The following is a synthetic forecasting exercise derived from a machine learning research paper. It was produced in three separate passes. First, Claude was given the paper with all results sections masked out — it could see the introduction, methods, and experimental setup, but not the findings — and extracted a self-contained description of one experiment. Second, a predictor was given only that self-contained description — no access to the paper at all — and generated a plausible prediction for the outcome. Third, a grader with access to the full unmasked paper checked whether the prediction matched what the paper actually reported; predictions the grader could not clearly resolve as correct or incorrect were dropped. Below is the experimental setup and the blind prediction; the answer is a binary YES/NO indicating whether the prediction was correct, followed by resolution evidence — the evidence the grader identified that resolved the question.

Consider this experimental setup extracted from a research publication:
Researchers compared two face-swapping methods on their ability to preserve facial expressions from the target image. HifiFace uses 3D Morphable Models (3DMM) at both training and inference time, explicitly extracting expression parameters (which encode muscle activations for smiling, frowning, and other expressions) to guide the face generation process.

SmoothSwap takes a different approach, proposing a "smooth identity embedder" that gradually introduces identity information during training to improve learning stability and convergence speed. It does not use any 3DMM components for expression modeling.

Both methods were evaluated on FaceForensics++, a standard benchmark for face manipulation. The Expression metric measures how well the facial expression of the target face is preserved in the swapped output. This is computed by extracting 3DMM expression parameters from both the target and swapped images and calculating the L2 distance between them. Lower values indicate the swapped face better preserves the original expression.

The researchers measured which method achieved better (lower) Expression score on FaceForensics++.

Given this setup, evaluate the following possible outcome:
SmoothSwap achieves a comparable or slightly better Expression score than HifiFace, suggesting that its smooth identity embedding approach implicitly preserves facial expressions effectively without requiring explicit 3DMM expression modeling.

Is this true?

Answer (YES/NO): NO